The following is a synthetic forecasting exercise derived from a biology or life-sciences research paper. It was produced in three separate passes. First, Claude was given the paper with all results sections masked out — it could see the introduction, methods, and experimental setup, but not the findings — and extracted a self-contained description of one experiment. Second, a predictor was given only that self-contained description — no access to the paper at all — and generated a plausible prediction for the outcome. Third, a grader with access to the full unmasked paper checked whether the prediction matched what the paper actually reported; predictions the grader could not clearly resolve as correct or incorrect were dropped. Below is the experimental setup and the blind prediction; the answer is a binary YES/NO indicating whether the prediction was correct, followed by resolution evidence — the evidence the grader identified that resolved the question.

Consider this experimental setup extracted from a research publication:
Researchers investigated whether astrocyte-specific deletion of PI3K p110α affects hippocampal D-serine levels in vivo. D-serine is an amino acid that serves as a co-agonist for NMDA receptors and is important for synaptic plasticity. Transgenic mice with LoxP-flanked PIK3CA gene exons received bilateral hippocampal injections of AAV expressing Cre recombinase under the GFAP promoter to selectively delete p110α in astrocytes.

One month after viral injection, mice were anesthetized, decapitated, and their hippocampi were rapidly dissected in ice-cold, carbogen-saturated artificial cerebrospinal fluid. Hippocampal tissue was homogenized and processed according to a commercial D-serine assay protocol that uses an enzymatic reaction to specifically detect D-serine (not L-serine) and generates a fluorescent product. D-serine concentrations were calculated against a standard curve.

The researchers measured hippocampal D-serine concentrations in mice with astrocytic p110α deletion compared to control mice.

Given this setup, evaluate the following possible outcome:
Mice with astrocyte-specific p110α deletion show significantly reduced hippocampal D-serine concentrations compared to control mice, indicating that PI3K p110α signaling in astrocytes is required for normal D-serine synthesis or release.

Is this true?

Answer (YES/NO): YES